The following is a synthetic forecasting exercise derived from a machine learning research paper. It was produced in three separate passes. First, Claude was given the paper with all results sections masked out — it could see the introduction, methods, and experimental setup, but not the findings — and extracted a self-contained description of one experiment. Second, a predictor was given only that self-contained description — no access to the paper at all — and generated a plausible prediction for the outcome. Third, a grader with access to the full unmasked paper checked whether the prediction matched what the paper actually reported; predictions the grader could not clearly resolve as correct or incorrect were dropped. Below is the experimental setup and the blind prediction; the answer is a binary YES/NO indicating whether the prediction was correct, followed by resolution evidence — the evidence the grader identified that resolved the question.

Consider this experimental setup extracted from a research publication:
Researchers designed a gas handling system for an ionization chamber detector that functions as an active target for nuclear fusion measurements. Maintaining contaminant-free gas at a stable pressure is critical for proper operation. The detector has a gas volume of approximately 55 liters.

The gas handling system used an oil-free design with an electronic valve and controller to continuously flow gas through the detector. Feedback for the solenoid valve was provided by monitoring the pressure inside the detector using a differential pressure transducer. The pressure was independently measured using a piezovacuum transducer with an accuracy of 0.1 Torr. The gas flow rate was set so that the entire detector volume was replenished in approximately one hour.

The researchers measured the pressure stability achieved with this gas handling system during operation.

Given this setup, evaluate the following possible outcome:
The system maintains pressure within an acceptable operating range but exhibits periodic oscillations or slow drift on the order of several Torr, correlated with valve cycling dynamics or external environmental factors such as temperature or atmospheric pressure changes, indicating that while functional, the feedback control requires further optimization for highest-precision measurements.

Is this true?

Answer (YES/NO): NO